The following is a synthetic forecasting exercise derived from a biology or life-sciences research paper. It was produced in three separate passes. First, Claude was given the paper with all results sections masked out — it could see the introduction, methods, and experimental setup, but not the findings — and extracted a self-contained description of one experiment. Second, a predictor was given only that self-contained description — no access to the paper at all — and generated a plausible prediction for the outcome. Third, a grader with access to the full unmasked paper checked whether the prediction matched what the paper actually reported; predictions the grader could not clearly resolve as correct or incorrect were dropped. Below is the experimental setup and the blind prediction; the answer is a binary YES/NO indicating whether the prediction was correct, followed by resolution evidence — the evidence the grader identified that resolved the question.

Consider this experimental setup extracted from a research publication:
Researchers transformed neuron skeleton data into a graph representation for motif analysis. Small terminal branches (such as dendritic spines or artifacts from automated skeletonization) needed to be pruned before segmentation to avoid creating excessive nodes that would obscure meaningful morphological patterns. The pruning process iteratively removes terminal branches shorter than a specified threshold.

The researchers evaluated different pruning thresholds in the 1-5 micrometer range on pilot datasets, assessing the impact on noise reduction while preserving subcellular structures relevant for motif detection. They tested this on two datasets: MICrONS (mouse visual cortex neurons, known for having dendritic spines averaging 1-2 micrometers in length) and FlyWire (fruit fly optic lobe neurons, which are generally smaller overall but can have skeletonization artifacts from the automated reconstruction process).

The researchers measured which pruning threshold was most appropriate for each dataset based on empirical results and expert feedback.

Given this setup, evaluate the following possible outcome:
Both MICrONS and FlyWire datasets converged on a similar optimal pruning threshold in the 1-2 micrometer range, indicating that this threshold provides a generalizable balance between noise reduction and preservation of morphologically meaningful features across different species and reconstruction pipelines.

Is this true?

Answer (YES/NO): NO